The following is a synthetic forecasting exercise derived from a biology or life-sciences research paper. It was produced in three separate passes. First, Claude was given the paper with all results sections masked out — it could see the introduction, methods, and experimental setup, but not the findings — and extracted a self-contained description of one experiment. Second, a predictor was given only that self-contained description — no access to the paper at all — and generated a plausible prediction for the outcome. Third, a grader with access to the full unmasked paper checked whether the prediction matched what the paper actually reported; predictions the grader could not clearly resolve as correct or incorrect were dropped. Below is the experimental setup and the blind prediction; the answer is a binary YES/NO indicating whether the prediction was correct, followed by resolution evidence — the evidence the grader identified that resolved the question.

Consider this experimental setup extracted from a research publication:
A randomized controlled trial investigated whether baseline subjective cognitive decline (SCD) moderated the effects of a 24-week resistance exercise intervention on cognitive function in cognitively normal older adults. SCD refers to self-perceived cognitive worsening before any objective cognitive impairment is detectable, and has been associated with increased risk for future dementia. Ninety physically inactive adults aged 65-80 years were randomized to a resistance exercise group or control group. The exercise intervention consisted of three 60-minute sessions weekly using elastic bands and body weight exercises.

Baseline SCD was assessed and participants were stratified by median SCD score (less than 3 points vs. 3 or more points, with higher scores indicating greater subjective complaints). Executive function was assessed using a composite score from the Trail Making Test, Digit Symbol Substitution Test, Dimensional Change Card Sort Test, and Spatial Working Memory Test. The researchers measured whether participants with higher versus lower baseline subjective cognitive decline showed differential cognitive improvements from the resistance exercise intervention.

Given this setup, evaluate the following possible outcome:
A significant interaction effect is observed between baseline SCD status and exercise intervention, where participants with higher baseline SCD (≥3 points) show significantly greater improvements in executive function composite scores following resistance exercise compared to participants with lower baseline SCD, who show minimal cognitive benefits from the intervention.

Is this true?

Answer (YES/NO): YES